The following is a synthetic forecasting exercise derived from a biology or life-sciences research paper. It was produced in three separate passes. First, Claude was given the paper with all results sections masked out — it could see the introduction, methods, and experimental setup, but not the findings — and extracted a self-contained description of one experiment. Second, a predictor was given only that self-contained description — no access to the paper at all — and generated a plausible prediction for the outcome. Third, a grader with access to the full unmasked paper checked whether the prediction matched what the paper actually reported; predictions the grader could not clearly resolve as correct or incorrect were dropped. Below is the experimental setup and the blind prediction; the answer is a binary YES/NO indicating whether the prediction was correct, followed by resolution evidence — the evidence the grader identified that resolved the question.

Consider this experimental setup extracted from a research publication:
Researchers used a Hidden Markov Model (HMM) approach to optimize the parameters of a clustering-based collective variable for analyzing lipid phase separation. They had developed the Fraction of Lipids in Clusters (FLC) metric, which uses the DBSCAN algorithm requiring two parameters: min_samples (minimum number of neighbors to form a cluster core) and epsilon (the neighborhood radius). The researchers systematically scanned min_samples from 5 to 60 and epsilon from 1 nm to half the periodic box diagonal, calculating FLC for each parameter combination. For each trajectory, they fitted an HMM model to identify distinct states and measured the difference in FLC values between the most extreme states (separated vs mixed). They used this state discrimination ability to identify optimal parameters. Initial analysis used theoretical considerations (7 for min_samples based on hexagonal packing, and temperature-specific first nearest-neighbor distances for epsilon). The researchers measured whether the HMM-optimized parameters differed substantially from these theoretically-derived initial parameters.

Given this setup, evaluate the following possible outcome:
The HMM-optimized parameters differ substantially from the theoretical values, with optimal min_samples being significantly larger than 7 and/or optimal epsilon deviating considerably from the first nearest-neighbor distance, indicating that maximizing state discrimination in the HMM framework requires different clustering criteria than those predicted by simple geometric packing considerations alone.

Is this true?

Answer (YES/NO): YES